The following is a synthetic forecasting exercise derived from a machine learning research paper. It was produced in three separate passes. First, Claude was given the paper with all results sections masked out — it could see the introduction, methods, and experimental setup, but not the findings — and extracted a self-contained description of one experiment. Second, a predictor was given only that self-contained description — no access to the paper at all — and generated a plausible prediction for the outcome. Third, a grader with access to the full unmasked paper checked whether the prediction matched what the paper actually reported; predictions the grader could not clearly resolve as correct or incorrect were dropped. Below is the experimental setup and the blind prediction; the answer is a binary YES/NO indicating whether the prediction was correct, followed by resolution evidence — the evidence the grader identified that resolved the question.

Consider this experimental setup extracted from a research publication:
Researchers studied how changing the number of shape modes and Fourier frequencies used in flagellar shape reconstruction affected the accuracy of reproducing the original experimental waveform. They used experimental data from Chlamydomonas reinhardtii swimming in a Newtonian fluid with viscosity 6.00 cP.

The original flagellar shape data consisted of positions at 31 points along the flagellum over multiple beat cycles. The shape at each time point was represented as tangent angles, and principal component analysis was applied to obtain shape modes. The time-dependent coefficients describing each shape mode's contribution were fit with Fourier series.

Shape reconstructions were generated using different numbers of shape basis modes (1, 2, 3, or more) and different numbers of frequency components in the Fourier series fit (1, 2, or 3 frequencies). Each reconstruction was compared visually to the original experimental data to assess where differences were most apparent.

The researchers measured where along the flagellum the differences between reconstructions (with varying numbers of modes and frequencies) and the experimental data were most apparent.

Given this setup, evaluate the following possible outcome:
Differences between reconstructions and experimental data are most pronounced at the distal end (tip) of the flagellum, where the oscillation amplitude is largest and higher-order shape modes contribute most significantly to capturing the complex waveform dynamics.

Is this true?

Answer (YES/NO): YES